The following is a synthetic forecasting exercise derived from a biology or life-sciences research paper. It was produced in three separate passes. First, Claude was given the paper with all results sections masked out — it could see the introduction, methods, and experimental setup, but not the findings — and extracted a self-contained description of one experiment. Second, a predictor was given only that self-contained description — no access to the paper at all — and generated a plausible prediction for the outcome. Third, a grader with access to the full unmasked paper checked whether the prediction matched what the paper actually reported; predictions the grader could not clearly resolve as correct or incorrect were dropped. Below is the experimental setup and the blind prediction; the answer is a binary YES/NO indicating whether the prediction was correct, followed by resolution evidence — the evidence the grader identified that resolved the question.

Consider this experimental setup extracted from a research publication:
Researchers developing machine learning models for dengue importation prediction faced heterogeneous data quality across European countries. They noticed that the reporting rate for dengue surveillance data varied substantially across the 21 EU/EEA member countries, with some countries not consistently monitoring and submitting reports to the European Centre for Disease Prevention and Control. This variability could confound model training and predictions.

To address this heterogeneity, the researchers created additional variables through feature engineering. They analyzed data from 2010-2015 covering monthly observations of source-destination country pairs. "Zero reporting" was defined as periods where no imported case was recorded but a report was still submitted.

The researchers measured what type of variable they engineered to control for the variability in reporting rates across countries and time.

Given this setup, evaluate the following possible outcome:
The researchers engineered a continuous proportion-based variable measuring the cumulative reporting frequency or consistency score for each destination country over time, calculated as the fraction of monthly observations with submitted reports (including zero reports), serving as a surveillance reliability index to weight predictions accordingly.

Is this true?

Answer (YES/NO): NO